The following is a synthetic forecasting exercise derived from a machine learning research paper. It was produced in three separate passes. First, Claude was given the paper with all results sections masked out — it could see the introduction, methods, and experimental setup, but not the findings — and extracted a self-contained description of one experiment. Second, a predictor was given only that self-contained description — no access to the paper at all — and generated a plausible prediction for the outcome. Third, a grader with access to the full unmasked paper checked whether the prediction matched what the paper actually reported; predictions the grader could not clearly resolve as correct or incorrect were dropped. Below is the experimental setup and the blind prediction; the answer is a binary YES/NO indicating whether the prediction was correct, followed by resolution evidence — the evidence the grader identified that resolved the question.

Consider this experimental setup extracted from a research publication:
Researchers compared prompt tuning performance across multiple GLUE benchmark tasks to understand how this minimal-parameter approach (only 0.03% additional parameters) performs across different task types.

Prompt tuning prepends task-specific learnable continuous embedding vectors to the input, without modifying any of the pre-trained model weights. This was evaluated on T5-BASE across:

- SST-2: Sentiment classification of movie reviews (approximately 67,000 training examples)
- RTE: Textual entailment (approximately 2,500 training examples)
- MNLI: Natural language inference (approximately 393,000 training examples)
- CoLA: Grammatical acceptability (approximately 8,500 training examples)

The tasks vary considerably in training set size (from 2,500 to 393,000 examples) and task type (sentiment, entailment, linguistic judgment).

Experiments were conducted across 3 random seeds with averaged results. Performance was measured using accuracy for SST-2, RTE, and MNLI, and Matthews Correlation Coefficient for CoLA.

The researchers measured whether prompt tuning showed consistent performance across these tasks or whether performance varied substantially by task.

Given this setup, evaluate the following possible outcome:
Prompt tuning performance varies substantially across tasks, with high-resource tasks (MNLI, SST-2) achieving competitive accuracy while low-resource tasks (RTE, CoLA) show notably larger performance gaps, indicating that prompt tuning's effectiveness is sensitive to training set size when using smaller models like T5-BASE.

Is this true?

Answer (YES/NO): NO